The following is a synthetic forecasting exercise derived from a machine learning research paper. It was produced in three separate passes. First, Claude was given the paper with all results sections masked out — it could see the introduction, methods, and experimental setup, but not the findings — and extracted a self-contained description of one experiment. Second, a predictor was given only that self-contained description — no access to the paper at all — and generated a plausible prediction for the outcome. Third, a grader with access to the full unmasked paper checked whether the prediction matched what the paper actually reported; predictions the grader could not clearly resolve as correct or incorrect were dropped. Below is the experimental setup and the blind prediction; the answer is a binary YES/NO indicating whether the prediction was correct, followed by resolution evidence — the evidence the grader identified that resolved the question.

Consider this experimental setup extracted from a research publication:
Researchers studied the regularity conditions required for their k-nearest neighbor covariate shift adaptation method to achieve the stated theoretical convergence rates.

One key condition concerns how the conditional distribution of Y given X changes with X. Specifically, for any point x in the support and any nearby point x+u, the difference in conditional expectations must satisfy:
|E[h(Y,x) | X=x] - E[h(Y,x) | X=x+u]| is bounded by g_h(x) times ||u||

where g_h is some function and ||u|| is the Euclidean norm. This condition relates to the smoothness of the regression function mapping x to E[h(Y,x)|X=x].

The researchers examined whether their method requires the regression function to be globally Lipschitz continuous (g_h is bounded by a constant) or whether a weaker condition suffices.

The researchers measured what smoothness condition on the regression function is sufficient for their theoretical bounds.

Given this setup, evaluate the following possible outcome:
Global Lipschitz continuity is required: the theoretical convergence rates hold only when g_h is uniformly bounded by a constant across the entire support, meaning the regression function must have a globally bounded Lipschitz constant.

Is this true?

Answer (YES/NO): NO